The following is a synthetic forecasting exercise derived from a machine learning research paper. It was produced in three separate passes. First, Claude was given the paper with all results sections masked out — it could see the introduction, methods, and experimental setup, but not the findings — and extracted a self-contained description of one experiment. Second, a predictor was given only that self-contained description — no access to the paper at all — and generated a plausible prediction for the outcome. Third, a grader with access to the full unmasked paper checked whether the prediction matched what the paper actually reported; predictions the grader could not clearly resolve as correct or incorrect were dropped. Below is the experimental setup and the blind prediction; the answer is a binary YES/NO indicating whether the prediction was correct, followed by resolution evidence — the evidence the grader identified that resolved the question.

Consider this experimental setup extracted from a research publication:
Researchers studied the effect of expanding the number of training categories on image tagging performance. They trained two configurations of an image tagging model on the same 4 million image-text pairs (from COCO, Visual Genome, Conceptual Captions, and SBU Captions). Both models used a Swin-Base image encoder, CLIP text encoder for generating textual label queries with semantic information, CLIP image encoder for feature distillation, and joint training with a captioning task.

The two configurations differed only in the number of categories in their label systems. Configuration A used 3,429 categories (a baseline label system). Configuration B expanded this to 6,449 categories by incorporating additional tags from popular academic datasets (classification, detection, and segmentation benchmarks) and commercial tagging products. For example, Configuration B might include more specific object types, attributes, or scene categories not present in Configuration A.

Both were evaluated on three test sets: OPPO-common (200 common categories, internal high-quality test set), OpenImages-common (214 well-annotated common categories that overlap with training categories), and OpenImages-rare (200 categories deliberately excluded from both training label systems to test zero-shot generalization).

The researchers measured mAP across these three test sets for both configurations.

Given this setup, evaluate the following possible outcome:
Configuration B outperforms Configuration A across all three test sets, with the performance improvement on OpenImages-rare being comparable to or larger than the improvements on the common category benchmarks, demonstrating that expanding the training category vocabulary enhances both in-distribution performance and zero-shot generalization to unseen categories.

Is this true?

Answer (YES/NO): NO